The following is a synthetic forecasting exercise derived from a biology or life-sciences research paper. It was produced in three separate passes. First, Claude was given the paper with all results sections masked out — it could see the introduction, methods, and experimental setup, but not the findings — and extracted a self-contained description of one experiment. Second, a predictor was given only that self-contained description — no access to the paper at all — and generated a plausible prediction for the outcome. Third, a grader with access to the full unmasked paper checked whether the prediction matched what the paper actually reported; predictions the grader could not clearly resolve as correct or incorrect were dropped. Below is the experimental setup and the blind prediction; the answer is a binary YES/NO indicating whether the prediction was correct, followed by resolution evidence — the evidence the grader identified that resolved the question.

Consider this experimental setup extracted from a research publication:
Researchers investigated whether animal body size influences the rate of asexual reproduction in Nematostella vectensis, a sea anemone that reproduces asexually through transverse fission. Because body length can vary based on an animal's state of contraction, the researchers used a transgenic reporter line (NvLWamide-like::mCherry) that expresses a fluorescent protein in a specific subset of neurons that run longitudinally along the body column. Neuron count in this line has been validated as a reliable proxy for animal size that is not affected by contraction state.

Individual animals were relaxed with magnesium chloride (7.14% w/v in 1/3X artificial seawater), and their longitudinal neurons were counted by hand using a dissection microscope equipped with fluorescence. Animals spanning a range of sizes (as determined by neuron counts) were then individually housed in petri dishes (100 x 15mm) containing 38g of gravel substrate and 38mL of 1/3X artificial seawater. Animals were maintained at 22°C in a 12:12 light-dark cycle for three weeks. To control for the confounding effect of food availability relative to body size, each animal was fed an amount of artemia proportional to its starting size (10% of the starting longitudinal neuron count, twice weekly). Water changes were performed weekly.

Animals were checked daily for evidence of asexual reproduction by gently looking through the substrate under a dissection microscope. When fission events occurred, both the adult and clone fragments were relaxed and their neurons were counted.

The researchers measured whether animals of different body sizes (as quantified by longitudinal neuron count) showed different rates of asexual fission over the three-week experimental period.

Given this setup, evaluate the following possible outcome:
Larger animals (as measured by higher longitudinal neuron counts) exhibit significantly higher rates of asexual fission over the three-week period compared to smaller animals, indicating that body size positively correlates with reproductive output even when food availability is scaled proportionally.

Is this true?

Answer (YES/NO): NO